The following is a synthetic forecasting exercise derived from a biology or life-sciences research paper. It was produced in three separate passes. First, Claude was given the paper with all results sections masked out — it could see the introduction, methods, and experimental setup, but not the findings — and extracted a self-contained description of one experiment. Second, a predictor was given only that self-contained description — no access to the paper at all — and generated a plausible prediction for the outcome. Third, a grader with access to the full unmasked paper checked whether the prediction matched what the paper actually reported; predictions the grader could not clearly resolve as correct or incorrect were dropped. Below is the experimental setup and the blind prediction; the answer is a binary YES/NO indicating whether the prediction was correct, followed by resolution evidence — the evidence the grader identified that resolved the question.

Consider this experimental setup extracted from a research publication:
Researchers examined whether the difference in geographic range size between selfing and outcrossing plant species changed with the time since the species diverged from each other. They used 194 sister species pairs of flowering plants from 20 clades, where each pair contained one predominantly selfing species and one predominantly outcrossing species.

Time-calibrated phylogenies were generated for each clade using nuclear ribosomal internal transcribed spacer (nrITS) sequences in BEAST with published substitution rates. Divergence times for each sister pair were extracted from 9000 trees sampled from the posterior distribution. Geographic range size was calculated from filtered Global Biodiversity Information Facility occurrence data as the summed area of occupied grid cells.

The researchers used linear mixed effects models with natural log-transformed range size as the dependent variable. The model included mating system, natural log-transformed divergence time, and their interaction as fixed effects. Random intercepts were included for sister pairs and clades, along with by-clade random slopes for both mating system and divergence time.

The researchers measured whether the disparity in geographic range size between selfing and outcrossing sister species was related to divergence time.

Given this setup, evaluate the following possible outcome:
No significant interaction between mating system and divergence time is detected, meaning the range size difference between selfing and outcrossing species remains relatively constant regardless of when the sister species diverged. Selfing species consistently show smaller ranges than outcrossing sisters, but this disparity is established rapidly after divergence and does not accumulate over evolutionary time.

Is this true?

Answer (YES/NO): NO